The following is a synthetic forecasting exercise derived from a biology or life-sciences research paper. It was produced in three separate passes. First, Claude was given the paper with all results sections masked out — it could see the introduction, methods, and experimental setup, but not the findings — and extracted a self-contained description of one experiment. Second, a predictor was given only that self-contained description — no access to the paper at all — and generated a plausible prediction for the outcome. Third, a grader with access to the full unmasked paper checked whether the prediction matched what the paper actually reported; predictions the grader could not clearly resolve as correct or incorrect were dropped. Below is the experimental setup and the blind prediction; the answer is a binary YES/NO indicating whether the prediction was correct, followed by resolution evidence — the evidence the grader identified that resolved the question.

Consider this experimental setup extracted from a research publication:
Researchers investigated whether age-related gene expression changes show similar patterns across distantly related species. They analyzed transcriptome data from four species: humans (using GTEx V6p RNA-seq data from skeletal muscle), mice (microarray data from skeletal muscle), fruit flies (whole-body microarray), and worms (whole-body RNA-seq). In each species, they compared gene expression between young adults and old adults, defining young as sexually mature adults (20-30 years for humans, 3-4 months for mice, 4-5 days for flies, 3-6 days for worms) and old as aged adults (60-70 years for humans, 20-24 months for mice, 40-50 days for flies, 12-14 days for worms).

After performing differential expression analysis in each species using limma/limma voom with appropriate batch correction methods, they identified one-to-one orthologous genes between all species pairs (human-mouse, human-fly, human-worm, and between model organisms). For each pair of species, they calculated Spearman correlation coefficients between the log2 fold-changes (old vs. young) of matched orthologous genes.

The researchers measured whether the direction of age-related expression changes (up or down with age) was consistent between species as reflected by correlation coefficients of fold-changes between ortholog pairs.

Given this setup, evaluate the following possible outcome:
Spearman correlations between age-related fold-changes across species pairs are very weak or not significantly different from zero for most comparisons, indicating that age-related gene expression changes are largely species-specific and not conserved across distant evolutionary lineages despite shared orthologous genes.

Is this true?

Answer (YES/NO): YES